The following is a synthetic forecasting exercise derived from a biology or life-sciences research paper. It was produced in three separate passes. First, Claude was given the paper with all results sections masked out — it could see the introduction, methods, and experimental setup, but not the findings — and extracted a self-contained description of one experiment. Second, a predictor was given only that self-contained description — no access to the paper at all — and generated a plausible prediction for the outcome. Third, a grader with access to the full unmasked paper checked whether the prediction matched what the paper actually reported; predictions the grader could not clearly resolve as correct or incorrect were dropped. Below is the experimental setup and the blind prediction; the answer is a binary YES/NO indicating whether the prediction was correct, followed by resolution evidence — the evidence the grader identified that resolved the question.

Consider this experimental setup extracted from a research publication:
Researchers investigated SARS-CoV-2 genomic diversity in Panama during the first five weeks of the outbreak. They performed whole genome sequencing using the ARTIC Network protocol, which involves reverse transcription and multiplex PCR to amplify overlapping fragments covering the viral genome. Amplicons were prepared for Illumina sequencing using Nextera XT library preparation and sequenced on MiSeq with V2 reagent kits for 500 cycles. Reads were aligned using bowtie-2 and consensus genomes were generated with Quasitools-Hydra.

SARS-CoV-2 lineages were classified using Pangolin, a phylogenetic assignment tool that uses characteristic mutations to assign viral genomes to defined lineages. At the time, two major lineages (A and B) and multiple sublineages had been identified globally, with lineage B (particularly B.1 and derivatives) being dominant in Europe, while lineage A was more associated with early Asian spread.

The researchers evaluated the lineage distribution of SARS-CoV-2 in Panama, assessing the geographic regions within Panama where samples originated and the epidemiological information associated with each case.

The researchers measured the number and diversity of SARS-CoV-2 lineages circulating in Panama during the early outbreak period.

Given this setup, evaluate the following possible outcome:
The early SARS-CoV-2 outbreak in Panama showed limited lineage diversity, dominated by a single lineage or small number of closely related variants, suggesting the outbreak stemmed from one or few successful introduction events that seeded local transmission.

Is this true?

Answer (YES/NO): NO